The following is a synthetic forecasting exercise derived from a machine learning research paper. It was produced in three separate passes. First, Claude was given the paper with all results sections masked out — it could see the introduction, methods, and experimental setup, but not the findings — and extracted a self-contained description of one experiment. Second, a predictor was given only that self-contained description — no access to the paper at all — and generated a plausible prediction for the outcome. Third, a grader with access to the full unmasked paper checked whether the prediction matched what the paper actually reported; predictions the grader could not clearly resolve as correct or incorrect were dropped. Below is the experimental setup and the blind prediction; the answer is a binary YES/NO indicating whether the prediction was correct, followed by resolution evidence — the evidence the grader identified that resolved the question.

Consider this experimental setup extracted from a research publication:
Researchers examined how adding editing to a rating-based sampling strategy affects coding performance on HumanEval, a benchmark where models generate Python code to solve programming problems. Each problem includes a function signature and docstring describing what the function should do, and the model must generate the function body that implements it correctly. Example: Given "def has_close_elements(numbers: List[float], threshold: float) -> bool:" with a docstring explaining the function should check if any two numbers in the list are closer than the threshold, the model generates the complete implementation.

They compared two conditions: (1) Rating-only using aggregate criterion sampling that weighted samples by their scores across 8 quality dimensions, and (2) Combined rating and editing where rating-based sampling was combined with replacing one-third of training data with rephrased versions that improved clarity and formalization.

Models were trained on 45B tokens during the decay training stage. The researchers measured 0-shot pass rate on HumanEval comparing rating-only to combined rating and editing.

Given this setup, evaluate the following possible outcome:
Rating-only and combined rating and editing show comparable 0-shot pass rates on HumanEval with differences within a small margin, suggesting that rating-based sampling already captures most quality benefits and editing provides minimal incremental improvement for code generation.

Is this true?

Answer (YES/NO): NO